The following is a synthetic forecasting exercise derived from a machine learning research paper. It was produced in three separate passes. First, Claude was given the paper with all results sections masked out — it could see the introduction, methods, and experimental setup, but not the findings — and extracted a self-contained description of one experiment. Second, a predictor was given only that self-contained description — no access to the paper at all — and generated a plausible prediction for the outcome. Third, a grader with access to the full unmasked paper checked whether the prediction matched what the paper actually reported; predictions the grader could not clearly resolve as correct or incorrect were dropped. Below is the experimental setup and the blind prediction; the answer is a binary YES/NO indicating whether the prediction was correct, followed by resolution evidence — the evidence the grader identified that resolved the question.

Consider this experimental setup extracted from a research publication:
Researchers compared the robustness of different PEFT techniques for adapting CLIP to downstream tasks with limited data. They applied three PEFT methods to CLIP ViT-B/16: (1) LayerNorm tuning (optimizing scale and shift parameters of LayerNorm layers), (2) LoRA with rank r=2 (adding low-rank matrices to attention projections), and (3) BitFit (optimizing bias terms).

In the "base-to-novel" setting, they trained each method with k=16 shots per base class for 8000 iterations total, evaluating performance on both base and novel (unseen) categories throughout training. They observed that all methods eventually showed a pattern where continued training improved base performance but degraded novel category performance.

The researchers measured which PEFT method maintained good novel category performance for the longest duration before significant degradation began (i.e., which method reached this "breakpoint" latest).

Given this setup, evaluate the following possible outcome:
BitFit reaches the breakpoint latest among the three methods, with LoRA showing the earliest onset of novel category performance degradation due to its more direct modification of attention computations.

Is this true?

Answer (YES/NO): NO